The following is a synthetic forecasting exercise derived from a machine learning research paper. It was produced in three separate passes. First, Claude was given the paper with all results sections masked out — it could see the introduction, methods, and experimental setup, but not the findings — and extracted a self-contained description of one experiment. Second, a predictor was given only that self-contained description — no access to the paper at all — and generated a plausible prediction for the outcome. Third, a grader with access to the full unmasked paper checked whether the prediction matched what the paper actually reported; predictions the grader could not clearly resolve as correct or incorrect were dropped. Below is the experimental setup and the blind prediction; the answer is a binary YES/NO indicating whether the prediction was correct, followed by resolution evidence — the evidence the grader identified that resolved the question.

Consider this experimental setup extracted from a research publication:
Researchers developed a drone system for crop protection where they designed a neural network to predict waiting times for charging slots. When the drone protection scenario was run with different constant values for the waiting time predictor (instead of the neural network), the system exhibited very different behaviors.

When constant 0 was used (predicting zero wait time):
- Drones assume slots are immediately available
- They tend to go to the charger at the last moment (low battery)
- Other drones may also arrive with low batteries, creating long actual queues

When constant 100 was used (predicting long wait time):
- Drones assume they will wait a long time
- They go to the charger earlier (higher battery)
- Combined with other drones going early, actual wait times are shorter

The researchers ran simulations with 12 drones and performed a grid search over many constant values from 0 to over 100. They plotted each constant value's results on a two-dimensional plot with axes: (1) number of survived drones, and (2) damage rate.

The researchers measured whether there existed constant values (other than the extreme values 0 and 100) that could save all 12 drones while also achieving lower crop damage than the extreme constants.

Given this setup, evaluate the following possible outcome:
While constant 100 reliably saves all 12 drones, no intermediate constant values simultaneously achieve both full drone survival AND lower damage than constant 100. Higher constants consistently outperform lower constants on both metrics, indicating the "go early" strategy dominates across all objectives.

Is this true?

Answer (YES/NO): NO